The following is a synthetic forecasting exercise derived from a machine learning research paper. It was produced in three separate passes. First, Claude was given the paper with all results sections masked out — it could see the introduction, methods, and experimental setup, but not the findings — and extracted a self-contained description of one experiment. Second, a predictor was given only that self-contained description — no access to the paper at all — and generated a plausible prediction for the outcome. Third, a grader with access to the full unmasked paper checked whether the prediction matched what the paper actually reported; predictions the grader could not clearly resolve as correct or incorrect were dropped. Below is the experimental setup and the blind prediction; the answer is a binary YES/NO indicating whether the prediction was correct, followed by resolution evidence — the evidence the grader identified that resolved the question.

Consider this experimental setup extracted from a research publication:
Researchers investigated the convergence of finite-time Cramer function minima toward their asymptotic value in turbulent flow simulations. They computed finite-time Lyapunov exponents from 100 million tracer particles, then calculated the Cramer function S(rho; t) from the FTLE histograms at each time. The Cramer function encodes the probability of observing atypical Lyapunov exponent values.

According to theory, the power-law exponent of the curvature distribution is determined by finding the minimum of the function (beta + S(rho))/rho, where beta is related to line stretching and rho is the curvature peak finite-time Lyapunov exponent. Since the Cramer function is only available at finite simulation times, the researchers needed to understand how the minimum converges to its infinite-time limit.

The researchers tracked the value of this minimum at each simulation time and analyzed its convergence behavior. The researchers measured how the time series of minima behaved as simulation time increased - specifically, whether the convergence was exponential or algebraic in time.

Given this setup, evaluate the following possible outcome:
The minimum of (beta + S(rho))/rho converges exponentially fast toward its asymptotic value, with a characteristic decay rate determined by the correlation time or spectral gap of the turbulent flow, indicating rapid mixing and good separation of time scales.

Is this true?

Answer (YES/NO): NO